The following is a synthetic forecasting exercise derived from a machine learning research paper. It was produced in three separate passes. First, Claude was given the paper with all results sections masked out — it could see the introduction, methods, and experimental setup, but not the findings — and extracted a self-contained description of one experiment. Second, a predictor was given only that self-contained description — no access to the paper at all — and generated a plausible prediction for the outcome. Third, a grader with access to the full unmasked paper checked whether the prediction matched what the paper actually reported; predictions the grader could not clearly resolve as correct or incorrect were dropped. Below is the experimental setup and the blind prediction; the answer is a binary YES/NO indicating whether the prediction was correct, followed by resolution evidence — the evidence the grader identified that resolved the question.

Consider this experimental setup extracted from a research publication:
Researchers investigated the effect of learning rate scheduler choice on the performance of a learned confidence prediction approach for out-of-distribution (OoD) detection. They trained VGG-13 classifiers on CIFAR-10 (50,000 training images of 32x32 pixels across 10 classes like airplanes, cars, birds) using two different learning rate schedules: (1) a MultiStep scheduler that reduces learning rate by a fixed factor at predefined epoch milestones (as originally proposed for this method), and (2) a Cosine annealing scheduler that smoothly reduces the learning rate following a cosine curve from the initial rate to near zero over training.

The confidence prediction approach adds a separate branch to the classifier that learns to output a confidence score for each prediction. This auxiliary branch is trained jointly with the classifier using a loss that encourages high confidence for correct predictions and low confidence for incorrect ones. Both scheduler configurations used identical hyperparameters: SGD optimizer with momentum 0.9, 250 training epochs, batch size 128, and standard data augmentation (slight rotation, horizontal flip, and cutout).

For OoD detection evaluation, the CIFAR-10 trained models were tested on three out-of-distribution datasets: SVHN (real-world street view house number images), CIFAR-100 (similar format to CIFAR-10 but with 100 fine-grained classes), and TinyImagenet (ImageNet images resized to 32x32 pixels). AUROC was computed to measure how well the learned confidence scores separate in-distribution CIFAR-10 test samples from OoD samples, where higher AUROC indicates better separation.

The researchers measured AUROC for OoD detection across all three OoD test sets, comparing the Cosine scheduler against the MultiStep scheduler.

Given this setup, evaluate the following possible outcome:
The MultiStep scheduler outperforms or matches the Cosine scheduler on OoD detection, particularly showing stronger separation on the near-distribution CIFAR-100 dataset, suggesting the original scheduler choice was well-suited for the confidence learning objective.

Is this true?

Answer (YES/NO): NO